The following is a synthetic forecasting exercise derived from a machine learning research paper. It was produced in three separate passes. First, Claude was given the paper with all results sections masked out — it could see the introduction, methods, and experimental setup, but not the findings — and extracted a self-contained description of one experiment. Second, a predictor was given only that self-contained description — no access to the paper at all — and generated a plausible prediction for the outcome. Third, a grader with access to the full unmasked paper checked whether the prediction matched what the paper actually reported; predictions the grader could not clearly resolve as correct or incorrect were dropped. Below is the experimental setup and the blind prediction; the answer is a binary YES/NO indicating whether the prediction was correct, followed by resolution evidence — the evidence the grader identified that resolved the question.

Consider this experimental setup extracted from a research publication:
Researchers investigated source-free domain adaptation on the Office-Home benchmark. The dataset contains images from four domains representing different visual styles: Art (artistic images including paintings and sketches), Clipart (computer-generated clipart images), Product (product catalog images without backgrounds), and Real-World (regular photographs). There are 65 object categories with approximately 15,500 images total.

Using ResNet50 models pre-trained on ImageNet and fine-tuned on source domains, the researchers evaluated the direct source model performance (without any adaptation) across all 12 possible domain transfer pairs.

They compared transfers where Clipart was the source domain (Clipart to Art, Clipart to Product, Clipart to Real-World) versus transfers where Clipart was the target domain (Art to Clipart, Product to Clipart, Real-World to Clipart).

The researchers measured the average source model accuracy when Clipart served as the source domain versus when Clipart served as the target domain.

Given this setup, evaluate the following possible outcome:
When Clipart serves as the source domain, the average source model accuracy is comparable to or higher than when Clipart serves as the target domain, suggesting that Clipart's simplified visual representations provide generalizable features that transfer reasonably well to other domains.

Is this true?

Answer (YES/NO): YES